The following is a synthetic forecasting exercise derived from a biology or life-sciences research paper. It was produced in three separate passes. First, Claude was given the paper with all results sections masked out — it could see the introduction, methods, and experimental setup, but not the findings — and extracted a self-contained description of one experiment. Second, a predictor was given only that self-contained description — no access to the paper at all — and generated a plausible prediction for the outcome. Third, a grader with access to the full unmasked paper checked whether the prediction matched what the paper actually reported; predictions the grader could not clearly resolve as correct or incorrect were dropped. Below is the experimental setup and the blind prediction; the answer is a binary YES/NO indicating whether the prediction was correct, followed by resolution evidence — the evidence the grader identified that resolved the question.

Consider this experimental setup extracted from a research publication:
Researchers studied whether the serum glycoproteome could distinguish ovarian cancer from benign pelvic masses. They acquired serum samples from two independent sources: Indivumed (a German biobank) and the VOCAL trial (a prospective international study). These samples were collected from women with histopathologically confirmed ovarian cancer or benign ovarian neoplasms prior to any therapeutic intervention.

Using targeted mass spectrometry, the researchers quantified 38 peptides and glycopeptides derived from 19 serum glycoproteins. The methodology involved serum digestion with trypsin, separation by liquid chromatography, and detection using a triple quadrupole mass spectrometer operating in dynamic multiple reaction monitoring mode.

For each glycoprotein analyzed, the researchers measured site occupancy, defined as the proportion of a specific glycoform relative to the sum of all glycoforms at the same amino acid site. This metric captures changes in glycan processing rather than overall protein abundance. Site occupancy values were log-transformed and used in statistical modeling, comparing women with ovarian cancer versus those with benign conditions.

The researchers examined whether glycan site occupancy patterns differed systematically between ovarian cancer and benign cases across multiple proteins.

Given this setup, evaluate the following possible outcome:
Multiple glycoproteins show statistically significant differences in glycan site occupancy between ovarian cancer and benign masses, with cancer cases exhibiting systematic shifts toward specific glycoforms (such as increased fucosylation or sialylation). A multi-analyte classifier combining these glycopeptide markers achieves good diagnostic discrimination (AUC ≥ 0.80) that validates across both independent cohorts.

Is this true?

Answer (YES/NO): YES